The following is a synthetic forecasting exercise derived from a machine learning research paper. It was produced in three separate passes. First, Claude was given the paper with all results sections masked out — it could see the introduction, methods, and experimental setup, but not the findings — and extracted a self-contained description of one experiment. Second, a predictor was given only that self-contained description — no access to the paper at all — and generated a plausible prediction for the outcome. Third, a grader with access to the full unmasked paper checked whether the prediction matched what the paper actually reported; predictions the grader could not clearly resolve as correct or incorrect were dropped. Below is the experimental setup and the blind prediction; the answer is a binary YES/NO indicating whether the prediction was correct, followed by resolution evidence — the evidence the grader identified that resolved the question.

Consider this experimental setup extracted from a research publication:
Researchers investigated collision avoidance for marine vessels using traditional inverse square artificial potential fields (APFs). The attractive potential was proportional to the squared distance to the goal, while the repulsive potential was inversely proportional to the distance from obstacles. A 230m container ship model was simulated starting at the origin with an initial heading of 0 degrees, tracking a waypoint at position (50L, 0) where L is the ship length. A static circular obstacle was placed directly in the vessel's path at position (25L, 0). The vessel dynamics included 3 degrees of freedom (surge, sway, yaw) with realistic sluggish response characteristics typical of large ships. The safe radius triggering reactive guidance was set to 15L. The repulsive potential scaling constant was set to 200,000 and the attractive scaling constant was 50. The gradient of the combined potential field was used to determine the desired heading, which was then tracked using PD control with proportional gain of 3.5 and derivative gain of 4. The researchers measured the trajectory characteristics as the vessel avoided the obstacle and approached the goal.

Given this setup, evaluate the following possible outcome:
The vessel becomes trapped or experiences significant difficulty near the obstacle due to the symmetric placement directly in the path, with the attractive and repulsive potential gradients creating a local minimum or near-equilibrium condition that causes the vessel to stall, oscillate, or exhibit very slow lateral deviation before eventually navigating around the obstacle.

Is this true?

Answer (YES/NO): NO